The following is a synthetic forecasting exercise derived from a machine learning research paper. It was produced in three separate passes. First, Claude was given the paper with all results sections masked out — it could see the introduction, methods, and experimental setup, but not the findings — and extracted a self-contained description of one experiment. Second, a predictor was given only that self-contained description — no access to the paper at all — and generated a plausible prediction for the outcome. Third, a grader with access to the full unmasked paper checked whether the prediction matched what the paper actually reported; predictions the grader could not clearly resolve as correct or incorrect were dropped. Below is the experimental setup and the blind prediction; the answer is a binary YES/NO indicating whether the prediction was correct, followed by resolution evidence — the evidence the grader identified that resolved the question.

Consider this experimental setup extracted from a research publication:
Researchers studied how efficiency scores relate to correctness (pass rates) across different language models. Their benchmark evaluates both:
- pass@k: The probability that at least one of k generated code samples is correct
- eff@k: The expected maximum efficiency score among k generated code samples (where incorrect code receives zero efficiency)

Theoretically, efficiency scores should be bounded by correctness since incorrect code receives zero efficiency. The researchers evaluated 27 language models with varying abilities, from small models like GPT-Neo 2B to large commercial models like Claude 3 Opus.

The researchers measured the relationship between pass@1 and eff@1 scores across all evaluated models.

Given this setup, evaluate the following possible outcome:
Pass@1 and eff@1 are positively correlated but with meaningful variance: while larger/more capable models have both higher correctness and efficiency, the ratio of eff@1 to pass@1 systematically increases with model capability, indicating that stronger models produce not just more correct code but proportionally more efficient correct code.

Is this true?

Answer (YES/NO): NO